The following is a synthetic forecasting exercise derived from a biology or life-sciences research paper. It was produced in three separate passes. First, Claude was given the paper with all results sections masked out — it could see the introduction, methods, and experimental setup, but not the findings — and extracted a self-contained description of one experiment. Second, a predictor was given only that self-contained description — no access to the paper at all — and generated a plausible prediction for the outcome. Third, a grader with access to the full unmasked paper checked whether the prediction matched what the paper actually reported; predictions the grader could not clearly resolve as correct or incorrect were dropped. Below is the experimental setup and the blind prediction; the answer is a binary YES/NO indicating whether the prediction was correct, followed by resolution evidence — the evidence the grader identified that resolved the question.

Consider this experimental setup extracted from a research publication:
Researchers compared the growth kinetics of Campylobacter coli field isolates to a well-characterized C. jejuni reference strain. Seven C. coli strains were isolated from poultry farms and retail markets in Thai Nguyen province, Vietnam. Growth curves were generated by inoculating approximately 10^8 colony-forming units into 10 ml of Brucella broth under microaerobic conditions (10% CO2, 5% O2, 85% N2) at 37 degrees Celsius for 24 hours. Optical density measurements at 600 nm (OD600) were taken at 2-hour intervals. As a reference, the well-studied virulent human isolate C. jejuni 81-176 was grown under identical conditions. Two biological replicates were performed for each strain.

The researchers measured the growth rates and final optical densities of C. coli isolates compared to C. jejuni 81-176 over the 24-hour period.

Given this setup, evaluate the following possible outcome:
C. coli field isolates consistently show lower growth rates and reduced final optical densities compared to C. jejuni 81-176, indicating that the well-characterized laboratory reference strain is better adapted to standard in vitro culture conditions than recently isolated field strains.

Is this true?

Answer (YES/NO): NO